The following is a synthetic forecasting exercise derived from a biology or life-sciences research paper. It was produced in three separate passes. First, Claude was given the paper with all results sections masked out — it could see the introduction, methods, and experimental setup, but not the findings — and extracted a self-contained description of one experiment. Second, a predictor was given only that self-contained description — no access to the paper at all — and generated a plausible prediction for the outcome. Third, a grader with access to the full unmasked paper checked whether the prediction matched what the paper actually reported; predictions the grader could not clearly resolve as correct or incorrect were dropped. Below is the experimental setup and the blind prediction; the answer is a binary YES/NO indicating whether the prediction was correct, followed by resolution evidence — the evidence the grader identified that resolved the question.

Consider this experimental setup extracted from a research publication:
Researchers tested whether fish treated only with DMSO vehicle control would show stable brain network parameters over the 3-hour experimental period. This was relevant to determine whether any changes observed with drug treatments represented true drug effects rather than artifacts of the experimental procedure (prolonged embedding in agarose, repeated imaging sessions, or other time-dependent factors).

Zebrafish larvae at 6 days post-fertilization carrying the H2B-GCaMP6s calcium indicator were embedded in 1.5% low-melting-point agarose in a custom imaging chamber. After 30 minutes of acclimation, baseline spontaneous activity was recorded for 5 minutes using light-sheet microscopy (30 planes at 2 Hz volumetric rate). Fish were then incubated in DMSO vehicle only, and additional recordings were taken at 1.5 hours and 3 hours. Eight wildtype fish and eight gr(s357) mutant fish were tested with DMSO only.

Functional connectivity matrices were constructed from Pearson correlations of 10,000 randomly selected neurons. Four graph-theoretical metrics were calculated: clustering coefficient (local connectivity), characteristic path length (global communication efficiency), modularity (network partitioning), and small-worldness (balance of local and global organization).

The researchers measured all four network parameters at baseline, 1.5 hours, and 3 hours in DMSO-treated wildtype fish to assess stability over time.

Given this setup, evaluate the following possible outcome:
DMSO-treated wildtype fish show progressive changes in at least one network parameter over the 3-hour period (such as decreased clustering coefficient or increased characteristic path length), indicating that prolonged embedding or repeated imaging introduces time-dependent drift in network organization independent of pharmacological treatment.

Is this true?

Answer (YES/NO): NO